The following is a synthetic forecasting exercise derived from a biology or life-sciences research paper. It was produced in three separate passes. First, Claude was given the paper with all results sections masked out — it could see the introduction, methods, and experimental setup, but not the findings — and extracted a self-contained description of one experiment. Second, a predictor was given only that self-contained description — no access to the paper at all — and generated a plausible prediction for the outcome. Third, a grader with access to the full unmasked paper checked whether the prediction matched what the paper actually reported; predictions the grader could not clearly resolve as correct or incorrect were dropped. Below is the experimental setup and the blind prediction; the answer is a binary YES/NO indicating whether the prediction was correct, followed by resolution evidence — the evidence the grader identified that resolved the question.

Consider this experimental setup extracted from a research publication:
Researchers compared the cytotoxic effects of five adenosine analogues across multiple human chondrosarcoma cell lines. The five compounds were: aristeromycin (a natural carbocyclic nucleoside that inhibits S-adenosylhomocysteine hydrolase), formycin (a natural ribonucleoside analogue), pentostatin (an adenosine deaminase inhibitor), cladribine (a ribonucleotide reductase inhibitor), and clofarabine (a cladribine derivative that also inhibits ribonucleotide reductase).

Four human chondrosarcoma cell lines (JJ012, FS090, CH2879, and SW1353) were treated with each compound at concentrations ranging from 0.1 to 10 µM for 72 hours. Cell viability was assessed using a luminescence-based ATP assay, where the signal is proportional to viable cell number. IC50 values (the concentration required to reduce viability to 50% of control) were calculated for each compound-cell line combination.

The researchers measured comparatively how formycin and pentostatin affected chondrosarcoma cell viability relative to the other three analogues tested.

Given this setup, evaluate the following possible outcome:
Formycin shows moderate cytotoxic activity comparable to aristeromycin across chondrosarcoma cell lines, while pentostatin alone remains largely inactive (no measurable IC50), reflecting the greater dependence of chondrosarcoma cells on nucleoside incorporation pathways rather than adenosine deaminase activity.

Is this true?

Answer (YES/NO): YES